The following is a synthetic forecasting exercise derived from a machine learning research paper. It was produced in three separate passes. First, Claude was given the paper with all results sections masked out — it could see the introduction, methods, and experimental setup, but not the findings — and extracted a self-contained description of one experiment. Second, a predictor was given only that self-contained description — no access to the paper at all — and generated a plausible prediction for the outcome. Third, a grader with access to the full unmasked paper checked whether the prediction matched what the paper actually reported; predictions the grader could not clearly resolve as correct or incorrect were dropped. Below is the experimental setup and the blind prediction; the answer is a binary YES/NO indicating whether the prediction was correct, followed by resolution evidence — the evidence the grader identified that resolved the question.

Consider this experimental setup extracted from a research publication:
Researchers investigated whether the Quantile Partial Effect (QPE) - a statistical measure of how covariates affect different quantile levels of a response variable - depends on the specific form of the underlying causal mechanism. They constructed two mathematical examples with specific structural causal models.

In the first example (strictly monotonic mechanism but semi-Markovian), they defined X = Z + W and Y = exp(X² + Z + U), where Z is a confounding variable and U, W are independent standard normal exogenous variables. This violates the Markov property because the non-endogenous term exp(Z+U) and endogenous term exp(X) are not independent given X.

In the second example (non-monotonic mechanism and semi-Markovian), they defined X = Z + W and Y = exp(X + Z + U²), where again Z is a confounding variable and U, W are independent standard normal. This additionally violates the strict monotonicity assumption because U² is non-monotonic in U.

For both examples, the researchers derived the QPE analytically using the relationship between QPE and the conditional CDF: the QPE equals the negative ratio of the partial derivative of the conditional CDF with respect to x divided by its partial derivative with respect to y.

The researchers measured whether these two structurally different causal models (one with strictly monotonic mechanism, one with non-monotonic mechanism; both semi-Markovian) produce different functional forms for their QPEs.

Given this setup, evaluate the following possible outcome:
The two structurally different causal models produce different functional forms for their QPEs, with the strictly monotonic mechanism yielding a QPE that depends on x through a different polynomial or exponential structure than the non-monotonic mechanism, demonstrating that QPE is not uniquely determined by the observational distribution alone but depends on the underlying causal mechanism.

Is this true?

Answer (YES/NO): NO